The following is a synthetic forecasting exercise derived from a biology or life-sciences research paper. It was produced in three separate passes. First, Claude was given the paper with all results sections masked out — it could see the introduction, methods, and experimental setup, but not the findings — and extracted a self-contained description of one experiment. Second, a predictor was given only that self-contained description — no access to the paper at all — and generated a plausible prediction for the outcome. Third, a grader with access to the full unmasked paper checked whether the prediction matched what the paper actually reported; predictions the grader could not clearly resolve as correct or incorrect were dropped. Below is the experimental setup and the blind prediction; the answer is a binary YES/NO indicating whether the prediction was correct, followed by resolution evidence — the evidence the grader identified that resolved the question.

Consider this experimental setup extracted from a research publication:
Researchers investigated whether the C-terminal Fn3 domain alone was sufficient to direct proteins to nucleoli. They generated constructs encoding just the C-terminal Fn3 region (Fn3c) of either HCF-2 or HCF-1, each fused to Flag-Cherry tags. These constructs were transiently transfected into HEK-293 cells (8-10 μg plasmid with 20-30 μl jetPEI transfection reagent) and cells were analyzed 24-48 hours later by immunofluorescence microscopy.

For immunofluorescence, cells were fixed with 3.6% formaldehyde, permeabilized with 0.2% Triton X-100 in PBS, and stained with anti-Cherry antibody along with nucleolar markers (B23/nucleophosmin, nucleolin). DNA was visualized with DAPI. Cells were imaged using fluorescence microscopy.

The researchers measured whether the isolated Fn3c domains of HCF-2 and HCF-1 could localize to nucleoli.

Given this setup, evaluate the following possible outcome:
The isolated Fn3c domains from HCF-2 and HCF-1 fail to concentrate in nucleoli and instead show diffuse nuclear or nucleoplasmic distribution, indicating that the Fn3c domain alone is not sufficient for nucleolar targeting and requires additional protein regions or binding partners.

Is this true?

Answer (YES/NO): NO